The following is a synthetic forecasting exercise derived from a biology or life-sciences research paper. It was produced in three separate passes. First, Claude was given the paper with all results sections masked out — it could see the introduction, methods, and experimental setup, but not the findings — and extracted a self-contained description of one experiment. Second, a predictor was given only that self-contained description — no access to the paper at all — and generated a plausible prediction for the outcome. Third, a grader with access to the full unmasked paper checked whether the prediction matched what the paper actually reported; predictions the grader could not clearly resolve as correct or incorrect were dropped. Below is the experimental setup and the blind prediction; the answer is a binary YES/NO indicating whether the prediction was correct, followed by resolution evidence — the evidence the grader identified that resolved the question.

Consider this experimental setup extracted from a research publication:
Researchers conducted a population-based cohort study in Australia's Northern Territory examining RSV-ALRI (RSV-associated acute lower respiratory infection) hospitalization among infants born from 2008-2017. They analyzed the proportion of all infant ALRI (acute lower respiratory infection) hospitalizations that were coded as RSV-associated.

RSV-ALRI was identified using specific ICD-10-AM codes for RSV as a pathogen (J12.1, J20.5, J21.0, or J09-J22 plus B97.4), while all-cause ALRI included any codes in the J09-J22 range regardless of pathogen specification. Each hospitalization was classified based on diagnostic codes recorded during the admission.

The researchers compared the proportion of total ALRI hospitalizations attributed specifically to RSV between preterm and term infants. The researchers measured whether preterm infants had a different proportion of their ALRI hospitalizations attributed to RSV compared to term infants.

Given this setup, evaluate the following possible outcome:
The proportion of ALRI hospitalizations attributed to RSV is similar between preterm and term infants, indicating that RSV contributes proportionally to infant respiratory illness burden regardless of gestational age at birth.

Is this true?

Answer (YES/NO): NO